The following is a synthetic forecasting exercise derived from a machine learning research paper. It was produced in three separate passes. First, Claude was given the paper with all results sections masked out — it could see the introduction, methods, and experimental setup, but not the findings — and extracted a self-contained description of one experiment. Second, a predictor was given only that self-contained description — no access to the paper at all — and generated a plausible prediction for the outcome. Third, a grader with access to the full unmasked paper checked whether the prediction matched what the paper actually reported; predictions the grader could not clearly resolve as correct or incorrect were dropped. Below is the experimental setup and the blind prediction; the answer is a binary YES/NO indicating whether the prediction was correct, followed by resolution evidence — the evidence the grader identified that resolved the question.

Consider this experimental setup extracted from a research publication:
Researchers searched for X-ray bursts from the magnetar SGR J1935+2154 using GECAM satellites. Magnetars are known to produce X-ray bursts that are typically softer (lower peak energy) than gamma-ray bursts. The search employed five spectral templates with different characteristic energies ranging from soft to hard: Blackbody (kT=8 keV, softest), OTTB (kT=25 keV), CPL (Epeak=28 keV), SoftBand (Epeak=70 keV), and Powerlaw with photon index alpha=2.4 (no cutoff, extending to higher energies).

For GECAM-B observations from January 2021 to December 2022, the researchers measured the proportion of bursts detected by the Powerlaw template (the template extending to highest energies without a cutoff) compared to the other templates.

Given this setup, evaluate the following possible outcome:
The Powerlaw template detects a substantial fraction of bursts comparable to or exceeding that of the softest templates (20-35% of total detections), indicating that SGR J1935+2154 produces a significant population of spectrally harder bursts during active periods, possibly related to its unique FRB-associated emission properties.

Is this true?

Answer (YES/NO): NO